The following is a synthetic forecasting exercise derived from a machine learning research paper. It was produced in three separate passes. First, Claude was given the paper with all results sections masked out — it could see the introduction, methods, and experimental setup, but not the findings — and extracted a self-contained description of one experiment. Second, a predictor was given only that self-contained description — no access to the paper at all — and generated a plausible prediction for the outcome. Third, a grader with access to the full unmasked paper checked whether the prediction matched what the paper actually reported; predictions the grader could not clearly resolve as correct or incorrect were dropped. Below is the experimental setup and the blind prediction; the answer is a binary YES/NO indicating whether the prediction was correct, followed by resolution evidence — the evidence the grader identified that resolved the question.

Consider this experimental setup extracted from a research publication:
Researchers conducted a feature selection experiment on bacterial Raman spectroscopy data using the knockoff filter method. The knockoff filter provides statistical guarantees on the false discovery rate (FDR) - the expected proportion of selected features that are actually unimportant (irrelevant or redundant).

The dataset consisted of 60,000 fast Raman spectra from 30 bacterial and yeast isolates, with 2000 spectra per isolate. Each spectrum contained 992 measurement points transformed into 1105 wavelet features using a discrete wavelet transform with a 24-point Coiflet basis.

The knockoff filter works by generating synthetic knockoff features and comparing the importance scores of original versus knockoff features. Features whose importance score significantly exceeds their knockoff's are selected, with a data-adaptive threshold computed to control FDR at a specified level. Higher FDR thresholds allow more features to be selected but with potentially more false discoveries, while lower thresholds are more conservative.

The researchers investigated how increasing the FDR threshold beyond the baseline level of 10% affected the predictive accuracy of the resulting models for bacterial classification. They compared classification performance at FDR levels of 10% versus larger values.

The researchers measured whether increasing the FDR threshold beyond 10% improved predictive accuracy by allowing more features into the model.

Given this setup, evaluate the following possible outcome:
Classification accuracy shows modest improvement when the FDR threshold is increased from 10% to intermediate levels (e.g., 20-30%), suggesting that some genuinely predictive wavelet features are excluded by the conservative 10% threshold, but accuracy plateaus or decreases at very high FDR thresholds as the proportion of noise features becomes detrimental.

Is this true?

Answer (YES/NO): NO